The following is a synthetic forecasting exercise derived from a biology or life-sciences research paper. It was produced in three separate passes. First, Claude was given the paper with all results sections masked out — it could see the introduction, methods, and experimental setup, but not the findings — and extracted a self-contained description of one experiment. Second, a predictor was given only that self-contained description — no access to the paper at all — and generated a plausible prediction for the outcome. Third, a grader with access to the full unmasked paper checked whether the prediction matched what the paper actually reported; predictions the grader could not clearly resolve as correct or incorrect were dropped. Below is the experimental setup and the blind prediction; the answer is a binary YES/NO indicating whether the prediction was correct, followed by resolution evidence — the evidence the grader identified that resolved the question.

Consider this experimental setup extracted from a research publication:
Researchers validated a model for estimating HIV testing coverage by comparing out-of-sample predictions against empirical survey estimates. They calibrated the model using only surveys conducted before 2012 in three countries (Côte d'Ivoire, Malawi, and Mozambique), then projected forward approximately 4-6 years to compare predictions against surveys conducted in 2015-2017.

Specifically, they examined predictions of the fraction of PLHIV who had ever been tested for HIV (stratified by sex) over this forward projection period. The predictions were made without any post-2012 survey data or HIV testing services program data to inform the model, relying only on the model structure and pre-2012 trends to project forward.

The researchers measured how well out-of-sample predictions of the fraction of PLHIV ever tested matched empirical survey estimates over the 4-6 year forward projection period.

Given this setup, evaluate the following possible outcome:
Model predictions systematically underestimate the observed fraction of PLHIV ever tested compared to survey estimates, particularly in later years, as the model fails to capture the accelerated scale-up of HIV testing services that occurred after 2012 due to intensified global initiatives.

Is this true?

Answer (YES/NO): NO